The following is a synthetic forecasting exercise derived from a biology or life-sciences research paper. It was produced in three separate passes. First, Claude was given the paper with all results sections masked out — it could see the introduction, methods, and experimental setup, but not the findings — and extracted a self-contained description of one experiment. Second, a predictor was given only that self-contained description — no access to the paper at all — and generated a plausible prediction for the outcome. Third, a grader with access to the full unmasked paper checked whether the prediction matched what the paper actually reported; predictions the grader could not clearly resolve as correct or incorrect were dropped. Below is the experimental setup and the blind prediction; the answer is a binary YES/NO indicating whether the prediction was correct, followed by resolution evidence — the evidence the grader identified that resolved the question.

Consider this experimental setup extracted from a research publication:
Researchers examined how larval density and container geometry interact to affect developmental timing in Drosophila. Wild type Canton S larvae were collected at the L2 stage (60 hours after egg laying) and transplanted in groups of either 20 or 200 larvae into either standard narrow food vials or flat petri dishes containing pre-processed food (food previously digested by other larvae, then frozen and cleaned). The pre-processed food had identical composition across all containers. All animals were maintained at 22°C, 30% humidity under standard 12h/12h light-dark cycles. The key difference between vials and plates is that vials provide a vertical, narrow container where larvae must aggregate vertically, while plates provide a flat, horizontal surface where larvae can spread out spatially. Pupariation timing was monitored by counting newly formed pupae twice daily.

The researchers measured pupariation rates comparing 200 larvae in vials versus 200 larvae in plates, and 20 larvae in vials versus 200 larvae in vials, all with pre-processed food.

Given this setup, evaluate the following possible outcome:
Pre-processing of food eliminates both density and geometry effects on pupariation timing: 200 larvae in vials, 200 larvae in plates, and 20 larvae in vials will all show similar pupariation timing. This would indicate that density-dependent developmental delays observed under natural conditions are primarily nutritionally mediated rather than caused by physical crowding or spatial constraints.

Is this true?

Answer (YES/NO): NO